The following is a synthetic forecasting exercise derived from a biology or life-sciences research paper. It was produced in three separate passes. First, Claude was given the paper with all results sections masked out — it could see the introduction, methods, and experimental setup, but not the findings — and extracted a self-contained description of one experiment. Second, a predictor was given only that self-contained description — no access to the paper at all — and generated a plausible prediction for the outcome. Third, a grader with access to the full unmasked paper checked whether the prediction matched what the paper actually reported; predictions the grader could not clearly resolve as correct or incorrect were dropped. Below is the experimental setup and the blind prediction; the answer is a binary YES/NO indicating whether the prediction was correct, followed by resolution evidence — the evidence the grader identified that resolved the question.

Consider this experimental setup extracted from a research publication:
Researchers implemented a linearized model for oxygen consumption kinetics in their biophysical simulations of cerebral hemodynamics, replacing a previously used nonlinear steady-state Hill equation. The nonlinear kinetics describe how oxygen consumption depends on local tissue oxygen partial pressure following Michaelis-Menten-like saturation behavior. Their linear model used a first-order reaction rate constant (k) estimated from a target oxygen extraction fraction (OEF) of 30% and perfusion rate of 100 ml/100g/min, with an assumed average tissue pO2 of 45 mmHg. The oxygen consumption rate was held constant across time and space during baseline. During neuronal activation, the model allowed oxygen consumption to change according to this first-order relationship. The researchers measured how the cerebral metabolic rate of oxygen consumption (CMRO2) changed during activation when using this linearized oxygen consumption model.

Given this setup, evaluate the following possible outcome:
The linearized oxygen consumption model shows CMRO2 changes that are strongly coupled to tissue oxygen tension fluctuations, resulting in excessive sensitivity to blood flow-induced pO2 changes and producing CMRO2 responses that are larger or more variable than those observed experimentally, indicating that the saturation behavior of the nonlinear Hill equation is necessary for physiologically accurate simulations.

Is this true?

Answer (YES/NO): NO